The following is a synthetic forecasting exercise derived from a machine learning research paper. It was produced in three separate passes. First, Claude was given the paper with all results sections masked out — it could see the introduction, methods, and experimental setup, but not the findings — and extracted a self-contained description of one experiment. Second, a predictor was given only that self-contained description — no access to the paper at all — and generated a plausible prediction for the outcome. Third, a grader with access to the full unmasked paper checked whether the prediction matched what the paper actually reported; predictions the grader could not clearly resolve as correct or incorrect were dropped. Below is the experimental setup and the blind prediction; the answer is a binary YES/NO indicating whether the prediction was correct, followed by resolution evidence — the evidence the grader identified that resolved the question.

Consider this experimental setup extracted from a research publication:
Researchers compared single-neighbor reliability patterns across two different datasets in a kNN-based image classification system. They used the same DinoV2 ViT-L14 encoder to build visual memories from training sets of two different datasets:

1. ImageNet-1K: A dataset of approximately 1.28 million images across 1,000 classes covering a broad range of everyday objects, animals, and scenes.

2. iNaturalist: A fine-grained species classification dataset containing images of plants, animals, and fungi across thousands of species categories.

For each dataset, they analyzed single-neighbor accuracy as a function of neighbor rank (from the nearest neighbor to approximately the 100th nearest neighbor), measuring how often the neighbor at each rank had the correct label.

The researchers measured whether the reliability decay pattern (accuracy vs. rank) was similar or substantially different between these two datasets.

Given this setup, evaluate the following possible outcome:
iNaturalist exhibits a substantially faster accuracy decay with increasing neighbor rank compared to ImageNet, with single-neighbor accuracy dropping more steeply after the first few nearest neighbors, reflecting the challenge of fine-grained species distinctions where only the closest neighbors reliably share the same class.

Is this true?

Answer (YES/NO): NO